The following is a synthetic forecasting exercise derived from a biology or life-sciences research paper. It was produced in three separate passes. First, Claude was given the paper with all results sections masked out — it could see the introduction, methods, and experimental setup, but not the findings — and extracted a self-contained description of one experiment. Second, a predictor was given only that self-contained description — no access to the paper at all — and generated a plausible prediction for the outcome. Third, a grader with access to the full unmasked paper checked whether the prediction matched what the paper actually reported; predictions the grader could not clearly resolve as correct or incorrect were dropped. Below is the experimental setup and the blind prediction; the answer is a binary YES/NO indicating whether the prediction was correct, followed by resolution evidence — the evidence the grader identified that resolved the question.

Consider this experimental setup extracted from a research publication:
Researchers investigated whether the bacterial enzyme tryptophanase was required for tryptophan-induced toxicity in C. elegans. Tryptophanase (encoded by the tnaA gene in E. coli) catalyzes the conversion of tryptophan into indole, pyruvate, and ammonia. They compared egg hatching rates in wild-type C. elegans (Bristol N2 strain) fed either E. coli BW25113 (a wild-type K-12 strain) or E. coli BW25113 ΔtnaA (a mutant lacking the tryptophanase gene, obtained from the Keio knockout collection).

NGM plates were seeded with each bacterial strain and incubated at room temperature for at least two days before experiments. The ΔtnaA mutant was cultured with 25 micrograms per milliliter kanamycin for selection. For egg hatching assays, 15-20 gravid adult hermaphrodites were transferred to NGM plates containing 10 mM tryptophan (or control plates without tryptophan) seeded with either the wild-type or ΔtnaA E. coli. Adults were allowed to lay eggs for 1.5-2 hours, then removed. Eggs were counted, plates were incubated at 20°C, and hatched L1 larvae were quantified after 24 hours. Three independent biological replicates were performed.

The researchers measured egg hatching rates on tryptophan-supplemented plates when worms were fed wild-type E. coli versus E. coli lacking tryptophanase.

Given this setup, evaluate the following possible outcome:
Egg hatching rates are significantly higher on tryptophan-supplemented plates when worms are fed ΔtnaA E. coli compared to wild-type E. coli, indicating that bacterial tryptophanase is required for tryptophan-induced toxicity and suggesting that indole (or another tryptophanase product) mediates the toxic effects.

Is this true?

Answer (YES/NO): YES